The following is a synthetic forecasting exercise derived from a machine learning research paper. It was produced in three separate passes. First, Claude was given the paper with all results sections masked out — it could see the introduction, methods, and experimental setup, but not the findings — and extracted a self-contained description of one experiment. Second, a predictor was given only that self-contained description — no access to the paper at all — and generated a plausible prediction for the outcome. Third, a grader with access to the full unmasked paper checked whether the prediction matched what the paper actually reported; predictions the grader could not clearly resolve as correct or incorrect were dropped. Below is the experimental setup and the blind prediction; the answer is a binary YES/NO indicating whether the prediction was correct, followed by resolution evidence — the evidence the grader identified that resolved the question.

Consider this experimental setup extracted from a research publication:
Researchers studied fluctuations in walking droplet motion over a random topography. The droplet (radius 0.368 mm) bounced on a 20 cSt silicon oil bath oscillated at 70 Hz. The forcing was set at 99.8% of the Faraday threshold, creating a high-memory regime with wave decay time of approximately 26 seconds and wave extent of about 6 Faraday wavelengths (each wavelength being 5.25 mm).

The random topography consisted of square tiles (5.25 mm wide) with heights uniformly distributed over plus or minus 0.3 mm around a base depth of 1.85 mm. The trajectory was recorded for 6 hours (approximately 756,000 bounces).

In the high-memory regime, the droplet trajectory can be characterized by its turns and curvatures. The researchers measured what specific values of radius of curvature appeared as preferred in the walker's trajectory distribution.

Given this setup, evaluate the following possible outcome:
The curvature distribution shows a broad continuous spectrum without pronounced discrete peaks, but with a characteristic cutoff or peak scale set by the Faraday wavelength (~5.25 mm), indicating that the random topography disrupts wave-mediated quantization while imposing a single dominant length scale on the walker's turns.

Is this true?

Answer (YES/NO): NO